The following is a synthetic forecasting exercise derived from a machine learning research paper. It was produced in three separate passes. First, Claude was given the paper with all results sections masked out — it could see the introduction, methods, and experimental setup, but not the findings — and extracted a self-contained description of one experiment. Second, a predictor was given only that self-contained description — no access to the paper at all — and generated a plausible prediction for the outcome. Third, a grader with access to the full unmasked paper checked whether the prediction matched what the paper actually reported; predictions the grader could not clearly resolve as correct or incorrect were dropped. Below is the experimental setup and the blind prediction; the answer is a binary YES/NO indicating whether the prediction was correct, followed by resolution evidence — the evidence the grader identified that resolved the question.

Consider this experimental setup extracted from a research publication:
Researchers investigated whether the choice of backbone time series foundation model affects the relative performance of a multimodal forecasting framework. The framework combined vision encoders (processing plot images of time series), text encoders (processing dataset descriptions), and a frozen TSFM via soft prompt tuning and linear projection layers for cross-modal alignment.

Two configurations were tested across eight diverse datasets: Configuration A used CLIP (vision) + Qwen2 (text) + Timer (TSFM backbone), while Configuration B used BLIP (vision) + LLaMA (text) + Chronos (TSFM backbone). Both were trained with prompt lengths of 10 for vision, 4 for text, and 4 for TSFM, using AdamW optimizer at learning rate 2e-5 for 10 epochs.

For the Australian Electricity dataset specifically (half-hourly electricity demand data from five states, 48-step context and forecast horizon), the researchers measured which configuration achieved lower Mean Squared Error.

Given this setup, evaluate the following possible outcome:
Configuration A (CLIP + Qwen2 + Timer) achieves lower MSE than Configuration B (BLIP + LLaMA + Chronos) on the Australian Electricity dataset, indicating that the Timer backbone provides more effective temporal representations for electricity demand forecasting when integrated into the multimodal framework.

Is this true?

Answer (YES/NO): YES